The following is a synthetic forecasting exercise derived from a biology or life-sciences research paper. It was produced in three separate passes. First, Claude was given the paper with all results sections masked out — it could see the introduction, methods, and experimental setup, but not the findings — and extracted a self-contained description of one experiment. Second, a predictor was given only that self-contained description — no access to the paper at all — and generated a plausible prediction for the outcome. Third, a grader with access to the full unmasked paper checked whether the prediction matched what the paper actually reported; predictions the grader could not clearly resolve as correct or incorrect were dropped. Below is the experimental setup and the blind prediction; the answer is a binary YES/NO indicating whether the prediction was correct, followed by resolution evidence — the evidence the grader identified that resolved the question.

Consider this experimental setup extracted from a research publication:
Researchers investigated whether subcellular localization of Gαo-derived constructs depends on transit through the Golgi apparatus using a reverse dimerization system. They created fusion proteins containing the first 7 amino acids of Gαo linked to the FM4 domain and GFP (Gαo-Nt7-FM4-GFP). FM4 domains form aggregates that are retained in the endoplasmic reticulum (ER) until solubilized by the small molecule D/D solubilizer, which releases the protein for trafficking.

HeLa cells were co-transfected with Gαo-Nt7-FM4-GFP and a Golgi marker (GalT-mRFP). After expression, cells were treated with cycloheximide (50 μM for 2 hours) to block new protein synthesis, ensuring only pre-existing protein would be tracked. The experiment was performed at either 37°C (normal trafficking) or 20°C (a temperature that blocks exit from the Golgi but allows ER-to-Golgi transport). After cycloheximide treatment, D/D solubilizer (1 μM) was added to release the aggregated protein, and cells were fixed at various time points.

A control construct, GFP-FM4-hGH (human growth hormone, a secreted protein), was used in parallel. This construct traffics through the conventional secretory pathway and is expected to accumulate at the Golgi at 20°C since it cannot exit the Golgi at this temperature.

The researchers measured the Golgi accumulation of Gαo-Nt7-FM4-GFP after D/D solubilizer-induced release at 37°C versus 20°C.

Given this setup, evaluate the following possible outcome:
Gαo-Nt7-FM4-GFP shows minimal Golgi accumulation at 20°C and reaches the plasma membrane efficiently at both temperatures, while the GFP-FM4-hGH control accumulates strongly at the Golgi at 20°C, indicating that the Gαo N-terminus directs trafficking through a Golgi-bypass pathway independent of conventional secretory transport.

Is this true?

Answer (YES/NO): NO